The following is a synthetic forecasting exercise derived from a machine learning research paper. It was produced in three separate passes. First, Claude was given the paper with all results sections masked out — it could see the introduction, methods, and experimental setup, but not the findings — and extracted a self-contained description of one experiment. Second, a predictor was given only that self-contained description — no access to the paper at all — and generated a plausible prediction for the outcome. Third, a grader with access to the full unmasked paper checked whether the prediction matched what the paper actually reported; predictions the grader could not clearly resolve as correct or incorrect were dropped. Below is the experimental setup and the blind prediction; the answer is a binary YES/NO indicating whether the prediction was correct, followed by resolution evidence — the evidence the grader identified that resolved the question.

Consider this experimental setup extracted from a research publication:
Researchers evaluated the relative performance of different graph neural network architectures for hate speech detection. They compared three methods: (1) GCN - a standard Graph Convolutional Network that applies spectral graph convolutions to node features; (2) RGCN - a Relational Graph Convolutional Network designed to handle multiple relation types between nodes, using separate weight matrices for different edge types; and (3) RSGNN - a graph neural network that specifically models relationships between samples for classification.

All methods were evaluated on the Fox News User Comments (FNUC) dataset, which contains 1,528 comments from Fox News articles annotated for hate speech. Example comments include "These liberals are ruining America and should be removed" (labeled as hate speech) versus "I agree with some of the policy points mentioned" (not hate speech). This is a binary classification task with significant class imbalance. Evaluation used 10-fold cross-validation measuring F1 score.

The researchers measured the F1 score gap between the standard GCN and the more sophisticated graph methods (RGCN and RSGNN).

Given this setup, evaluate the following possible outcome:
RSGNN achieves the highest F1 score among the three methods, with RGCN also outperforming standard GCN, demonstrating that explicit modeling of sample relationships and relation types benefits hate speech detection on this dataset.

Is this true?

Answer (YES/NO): YES